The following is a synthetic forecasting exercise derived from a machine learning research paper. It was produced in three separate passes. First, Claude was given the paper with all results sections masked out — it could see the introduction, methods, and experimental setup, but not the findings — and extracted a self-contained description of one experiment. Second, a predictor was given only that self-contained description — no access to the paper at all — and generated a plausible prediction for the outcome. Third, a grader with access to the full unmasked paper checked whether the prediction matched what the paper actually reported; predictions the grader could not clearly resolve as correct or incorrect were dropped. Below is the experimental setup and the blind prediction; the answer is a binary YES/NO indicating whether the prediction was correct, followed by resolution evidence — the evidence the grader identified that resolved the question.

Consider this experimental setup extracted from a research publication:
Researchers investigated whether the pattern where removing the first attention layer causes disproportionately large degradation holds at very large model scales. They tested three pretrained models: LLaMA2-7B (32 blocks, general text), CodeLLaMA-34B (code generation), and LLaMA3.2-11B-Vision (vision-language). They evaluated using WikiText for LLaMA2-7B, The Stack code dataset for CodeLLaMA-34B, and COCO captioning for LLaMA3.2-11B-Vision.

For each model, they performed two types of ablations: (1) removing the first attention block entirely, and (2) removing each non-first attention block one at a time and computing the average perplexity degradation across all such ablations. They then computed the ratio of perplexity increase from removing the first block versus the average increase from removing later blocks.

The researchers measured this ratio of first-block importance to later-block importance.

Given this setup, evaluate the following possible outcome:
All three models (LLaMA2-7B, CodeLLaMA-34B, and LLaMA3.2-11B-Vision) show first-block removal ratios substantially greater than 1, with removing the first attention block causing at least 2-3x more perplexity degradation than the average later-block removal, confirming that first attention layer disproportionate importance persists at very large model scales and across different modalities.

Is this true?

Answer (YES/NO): NO